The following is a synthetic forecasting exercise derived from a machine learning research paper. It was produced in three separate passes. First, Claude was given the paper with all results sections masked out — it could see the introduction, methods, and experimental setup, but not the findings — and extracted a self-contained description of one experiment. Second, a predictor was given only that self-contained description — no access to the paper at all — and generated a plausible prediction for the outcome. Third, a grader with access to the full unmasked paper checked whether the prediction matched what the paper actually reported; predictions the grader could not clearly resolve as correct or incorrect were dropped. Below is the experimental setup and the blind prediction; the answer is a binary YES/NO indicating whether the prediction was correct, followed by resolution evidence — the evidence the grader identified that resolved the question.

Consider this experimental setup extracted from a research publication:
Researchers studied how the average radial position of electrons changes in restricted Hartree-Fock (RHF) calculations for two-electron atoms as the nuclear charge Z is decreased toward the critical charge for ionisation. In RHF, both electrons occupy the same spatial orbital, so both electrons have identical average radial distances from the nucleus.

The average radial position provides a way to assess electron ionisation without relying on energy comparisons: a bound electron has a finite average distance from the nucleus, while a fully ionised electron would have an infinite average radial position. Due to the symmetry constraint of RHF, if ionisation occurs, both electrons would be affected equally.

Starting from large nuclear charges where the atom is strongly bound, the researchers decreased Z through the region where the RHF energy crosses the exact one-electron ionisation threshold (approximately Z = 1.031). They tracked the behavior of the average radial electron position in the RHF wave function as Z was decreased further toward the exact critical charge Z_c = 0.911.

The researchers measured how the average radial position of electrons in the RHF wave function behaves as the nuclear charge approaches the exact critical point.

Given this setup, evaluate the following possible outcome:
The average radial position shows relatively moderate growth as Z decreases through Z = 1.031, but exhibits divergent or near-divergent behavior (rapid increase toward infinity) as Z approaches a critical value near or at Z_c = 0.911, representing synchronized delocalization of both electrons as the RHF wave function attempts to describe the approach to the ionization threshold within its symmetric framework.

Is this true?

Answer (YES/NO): NO